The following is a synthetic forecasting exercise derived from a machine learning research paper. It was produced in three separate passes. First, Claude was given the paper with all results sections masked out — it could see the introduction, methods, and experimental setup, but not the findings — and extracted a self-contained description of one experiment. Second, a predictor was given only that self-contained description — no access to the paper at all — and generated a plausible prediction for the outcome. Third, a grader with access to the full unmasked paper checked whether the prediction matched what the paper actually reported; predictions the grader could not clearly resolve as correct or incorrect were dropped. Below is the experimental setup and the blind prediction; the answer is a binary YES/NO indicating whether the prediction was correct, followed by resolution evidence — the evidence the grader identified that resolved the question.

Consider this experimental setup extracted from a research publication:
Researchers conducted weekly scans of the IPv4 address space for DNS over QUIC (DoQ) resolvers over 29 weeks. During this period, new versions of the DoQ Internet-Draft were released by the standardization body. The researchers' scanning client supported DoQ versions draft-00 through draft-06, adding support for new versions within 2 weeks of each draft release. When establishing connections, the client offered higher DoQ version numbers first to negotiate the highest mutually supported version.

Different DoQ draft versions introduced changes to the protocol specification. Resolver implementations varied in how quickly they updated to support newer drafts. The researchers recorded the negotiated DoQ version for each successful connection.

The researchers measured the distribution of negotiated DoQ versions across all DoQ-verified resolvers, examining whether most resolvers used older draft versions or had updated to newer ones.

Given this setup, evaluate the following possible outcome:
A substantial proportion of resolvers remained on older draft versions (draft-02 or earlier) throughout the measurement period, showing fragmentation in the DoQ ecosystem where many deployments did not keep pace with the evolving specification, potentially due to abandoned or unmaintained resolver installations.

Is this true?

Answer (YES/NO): NO